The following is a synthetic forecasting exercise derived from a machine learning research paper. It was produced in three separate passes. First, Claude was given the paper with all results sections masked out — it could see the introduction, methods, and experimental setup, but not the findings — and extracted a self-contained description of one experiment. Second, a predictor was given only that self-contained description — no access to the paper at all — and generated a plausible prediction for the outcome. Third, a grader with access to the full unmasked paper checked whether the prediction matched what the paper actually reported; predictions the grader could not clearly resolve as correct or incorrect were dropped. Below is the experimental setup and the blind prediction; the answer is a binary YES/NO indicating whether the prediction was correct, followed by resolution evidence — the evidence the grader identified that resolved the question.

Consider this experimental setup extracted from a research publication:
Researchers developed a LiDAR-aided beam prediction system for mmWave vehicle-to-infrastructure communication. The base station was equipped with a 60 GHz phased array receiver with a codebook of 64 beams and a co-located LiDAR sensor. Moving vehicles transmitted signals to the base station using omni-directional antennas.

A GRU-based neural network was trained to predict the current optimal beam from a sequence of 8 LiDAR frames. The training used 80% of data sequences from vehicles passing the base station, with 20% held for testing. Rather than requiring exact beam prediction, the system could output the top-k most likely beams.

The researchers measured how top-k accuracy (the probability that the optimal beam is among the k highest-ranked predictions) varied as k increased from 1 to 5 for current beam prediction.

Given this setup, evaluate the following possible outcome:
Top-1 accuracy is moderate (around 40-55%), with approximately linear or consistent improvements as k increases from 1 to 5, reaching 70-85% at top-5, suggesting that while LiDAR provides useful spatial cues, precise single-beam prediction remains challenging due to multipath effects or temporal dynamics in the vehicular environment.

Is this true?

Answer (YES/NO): NO